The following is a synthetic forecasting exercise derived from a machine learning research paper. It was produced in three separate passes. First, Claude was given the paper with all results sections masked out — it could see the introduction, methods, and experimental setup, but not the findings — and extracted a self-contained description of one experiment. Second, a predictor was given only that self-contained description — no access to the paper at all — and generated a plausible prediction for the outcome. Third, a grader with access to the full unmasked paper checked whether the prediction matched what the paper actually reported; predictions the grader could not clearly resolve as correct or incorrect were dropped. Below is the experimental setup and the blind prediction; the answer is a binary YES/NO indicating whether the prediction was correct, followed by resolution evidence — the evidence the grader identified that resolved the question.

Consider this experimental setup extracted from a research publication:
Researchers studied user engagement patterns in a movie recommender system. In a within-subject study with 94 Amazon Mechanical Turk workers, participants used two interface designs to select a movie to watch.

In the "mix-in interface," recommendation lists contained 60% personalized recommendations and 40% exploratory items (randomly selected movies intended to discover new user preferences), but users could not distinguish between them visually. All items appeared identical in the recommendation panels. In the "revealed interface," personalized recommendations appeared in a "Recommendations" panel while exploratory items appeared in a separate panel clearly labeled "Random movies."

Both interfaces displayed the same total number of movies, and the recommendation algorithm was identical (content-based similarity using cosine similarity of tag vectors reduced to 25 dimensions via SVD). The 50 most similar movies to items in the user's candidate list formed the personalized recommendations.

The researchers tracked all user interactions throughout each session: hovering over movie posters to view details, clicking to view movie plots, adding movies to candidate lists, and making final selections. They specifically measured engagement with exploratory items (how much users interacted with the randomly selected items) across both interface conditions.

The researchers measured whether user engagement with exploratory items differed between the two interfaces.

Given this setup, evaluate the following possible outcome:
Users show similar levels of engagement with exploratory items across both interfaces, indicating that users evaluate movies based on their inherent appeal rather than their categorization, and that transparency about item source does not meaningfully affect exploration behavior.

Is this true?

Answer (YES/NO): NO